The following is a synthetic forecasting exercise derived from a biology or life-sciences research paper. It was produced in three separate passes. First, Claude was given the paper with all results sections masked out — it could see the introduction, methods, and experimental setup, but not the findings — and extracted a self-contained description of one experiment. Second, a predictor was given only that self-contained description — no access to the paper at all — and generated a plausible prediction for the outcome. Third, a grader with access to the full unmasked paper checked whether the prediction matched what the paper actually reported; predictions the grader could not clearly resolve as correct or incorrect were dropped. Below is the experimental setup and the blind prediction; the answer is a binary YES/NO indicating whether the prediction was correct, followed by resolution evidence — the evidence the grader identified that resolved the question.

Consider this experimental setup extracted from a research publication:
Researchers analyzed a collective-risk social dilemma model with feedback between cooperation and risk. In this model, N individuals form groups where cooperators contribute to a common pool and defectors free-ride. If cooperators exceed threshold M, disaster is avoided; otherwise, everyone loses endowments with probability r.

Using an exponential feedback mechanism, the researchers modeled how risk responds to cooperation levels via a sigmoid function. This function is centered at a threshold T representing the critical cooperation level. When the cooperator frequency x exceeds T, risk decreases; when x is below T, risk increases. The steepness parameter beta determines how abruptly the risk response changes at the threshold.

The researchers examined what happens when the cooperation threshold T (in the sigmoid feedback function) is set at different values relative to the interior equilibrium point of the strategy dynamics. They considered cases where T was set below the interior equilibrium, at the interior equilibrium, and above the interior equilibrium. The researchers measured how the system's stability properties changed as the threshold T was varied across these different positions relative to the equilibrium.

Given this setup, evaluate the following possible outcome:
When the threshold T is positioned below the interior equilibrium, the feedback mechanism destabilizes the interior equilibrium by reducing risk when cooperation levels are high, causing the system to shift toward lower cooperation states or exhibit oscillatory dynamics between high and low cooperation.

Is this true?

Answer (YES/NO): YES